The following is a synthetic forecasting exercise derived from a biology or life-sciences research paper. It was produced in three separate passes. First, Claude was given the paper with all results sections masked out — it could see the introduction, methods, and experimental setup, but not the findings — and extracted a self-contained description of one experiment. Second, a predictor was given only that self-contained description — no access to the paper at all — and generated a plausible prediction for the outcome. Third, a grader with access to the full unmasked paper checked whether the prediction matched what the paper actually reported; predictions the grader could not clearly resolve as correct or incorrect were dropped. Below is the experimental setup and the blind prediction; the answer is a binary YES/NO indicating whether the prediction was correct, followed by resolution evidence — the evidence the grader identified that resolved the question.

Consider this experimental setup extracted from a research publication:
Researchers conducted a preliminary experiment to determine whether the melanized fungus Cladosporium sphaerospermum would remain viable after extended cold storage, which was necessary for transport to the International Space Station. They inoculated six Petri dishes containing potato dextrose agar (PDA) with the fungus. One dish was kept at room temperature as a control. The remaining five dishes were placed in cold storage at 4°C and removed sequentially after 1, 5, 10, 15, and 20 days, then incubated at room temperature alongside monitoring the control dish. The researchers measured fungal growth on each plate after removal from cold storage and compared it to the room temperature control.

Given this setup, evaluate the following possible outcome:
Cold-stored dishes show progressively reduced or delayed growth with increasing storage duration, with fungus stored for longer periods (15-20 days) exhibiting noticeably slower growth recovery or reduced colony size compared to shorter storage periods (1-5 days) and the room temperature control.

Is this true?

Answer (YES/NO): NO